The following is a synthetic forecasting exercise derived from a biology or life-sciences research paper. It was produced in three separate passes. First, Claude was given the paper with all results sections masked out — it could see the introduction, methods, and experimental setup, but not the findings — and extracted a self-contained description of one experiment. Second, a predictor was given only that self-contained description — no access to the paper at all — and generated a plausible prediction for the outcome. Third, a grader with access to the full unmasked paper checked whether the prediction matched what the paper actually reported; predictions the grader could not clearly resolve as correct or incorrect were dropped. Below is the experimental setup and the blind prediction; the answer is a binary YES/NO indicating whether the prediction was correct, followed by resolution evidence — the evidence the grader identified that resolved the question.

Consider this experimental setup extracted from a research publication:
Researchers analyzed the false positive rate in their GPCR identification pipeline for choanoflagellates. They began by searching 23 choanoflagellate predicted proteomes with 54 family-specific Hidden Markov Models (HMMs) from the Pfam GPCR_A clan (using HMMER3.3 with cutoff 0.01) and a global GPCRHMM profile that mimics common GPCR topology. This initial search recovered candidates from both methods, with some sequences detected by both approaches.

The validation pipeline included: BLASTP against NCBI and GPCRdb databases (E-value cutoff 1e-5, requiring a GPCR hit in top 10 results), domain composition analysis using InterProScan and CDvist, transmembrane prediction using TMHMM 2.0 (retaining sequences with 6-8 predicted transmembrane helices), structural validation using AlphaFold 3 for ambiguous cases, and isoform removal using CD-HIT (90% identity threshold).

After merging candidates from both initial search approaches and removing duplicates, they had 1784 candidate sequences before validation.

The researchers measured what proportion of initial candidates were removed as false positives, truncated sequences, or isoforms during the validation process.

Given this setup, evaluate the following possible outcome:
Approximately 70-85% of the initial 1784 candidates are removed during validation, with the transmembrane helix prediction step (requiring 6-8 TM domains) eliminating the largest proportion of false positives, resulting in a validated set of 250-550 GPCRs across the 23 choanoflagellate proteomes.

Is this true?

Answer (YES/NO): NO